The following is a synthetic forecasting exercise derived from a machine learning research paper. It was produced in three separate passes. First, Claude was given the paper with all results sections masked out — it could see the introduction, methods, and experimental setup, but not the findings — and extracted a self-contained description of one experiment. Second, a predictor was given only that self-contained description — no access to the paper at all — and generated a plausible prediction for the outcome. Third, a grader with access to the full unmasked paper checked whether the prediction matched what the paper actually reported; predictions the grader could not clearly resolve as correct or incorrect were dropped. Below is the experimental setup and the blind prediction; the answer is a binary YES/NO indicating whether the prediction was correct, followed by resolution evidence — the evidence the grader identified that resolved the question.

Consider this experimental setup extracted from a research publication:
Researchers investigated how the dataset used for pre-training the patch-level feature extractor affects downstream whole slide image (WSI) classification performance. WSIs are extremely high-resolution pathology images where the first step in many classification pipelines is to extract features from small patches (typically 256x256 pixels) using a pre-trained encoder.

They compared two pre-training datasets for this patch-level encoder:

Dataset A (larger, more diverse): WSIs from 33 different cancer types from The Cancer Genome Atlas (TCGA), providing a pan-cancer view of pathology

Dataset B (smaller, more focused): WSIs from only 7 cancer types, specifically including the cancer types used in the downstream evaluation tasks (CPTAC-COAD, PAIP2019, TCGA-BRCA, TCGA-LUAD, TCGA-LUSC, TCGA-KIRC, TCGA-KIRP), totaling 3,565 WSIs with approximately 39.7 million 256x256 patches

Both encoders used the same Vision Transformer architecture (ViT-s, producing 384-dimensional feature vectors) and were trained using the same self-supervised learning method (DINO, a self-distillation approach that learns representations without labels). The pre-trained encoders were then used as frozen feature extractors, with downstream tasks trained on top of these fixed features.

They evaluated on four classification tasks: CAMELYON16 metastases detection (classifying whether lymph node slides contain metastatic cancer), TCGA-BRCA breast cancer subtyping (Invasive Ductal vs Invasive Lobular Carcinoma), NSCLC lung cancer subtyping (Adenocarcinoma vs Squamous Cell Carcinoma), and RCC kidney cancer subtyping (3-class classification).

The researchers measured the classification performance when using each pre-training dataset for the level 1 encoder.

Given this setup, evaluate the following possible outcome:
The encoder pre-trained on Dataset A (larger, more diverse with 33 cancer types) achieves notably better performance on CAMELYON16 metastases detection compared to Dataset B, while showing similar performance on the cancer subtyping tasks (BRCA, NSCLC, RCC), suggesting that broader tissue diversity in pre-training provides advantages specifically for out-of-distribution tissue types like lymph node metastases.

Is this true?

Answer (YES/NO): NO